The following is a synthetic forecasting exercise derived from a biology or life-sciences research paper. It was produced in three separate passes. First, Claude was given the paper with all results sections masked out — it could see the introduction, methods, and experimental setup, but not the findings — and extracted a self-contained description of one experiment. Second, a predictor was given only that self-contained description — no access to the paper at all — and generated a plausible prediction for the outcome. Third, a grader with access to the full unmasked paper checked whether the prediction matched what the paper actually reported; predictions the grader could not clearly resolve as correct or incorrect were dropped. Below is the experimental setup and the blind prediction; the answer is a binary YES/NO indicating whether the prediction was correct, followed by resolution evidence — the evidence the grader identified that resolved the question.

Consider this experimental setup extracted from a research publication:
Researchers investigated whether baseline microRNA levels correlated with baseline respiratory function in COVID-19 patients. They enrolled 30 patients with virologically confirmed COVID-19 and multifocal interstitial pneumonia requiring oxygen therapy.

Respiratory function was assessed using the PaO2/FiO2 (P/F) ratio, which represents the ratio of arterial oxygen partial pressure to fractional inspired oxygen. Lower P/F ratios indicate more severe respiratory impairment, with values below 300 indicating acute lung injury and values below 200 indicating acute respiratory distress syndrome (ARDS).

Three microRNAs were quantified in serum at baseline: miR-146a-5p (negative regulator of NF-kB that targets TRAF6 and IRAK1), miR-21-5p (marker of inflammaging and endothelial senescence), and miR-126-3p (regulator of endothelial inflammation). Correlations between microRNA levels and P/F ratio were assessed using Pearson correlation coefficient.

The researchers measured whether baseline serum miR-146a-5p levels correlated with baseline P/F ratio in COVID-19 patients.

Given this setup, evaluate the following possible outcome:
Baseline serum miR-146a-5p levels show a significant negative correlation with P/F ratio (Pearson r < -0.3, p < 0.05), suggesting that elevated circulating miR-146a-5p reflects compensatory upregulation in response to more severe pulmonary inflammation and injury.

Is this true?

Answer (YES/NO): NO